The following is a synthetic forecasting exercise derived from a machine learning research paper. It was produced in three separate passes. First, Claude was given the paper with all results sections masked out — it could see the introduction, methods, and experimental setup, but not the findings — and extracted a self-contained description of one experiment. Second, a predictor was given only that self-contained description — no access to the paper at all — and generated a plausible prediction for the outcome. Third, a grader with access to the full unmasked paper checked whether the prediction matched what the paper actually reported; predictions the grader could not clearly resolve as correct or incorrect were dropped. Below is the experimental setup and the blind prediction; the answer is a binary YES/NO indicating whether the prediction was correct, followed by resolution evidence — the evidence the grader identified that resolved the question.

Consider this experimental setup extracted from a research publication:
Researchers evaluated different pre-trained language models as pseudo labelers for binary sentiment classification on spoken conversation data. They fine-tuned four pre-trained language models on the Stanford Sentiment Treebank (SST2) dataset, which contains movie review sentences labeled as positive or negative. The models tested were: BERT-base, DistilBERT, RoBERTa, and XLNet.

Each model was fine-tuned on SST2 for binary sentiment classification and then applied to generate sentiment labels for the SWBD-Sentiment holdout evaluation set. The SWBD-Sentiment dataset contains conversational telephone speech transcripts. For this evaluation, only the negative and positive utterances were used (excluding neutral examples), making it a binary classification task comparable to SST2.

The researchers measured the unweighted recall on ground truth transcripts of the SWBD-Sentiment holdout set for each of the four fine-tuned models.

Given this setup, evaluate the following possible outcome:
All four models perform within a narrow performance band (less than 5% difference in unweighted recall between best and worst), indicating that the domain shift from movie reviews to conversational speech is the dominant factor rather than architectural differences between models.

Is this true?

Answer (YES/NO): YES